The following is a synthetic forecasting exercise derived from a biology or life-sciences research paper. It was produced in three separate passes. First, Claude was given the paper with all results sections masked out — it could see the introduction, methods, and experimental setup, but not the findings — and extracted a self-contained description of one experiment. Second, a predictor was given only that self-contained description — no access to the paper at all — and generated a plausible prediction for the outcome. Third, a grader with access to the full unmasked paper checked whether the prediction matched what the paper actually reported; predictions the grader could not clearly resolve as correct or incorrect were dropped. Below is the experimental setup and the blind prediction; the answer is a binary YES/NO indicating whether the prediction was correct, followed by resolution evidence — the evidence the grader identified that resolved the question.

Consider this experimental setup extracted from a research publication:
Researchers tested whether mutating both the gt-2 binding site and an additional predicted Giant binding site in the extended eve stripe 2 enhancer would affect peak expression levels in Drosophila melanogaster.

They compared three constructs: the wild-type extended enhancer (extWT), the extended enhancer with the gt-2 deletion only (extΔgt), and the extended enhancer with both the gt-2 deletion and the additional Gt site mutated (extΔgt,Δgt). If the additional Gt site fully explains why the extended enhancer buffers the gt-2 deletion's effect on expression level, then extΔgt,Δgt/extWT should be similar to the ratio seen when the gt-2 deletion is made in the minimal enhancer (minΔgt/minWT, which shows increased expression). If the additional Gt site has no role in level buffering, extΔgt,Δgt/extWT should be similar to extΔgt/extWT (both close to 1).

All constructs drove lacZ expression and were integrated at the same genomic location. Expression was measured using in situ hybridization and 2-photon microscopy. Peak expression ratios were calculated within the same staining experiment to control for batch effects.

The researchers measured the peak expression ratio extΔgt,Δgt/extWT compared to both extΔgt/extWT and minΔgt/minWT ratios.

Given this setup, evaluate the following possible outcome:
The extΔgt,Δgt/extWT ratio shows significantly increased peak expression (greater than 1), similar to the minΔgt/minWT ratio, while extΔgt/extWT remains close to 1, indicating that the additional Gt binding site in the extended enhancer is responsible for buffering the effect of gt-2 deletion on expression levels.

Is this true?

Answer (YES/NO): NO